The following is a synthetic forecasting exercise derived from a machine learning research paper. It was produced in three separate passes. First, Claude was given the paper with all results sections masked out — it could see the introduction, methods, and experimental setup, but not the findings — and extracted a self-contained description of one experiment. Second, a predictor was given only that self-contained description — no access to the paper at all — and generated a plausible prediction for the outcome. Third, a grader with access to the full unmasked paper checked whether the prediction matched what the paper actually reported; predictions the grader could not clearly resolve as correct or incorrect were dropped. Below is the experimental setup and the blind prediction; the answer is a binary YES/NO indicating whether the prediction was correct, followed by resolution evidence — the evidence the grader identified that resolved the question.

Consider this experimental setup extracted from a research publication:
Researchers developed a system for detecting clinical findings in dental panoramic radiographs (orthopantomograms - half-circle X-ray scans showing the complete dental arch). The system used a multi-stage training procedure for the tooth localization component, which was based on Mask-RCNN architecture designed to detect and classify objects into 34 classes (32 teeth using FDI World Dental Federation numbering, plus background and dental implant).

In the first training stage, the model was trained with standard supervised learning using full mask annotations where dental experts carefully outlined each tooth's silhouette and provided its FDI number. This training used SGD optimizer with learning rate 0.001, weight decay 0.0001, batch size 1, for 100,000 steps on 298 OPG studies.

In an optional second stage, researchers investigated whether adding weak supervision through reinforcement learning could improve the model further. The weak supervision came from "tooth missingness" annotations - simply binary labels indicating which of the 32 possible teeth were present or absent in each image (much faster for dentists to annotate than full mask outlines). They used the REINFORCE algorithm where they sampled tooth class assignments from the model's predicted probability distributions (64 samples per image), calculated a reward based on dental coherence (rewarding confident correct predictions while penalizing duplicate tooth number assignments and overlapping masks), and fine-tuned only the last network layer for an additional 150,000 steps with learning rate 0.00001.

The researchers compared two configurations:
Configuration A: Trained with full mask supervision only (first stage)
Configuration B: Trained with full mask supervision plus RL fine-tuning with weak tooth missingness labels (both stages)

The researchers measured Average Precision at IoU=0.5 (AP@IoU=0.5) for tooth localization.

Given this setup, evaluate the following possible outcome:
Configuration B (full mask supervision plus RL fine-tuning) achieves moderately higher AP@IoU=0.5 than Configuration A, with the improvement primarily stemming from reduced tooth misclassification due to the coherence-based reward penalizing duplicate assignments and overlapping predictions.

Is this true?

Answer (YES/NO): NO